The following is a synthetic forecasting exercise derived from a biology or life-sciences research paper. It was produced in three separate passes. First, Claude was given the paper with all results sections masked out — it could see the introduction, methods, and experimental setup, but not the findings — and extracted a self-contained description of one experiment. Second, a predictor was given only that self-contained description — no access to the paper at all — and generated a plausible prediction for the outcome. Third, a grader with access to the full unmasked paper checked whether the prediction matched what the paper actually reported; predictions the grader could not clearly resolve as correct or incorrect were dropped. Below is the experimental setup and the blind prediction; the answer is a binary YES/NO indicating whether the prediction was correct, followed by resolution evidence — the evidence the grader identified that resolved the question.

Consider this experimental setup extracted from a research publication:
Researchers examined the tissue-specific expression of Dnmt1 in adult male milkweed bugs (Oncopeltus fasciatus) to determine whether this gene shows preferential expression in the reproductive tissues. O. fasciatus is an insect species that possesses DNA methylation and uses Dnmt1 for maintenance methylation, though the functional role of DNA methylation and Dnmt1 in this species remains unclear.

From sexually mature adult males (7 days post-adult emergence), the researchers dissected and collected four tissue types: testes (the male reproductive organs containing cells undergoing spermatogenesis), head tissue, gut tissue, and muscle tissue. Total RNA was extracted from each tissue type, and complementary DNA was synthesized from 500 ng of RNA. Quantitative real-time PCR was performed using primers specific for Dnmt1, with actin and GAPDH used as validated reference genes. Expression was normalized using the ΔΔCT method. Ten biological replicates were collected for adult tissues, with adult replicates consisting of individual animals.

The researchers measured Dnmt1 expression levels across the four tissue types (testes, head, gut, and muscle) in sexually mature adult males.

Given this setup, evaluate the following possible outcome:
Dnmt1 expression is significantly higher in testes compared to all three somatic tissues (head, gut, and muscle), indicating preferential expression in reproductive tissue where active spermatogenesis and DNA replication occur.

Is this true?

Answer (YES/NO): YES